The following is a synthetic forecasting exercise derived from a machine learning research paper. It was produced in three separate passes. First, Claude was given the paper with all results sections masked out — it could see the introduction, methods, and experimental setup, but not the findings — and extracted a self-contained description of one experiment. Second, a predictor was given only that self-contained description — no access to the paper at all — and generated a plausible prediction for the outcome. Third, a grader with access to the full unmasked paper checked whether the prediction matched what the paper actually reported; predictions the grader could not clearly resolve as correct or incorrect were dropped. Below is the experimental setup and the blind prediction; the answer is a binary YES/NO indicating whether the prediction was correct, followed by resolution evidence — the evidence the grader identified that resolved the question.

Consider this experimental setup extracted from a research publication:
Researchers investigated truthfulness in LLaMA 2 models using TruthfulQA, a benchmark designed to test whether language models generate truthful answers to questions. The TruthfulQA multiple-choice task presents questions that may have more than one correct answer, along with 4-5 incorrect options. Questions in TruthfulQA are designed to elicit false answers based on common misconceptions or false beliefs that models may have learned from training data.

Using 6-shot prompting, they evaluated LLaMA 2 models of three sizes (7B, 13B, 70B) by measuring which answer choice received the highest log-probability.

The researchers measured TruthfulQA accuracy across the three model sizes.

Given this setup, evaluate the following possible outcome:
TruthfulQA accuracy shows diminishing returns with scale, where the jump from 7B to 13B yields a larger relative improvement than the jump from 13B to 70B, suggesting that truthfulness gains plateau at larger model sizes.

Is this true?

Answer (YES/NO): NO